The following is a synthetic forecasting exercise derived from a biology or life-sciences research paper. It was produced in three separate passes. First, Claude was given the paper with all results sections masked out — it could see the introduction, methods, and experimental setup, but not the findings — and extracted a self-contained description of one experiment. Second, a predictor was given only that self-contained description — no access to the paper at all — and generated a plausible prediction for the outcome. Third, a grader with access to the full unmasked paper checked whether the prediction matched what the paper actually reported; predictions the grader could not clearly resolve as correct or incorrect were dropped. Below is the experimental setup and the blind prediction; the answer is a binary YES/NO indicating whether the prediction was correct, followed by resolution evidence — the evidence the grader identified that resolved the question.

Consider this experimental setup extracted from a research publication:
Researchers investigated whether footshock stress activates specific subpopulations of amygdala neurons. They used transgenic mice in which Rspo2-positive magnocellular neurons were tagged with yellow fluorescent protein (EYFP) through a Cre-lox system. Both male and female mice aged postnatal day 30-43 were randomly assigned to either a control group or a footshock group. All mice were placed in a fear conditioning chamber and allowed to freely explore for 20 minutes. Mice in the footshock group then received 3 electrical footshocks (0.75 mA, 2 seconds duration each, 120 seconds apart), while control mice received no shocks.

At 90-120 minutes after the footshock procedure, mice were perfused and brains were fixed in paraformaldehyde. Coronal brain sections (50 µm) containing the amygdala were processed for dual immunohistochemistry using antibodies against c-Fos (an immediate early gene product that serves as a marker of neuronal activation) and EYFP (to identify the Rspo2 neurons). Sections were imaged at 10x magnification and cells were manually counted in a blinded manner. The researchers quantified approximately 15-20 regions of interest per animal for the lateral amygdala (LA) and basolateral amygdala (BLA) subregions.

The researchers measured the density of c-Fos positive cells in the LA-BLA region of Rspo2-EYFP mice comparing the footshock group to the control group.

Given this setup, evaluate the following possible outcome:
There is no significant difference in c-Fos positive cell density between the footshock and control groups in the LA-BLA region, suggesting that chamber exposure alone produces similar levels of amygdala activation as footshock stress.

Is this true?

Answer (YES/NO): YES